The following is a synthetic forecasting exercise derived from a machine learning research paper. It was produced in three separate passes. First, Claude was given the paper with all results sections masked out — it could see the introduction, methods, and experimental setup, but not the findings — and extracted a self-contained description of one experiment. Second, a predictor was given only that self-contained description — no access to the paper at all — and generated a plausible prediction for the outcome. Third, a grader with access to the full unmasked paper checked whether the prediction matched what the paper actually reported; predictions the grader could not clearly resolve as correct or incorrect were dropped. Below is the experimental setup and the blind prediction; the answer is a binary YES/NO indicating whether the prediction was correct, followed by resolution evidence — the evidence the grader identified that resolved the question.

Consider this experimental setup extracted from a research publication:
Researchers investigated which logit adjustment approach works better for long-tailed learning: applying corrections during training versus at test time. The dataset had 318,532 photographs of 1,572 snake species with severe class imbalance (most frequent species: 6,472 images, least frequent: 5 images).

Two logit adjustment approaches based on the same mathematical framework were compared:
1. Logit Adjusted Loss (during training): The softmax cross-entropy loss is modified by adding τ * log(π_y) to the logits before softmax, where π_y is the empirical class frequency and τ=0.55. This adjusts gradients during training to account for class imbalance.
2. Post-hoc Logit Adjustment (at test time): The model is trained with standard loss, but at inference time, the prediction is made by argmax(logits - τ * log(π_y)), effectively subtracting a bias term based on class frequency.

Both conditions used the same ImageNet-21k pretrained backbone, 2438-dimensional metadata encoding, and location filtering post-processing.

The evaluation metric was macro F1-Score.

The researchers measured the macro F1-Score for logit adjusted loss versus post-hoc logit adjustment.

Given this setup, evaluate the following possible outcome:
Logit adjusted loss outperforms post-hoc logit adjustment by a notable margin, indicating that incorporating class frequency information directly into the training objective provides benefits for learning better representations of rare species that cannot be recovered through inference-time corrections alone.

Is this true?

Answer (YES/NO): NO